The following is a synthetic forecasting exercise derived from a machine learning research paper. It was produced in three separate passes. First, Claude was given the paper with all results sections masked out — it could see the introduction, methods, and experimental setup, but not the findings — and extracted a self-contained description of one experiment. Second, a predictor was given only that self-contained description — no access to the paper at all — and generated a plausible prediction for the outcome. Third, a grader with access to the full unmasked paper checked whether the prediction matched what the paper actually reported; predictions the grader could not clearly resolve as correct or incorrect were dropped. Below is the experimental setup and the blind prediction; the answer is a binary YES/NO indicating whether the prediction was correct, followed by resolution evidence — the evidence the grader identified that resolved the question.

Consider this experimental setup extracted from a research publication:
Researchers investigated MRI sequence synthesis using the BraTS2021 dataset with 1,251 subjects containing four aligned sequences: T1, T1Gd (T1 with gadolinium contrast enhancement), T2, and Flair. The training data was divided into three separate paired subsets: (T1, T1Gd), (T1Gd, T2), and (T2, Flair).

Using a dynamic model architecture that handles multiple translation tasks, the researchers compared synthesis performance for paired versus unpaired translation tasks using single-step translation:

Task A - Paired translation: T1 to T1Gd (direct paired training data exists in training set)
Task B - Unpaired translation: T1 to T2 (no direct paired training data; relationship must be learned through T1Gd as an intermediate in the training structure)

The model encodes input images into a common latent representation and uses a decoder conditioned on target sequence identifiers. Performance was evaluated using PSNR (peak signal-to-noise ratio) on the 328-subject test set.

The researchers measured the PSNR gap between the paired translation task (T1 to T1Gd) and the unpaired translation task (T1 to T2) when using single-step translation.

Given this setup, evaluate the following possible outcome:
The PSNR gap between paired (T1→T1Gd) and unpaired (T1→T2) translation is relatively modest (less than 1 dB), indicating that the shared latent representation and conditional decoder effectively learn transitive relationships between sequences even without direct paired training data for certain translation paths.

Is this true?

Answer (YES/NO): YES